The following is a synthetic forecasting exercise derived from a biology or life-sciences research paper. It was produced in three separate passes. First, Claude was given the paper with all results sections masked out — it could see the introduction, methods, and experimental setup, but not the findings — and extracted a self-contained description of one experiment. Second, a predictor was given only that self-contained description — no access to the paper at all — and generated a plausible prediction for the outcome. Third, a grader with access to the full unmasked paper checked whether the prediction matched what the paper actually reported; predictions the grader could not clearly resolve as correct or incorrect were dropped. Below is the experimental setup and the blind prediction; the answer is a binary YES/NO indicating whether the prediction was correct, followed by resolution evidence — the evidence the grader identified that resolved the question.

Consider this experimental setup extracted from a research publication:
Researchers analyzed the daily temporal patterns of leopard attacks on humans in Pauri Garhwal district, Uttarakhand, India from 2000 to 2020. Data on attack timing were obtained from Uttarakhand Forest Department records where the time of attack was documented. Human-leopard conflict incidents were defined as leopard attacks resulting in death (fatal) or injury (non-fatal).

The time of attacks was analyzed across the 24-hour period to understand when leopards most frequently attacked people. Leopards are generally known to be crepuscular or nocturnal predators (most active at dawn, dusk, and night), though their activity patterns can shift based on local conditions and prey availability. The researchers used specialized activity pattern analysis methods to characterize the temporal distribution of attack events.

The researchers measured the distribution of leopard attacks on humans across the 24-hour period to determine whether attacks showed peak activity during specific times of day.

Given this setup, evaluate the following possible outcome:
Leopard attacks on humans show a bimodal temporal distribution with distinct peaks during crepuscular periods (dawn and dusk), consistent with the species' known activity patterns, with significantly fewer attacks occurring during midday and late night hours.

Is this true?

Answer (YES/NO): NO